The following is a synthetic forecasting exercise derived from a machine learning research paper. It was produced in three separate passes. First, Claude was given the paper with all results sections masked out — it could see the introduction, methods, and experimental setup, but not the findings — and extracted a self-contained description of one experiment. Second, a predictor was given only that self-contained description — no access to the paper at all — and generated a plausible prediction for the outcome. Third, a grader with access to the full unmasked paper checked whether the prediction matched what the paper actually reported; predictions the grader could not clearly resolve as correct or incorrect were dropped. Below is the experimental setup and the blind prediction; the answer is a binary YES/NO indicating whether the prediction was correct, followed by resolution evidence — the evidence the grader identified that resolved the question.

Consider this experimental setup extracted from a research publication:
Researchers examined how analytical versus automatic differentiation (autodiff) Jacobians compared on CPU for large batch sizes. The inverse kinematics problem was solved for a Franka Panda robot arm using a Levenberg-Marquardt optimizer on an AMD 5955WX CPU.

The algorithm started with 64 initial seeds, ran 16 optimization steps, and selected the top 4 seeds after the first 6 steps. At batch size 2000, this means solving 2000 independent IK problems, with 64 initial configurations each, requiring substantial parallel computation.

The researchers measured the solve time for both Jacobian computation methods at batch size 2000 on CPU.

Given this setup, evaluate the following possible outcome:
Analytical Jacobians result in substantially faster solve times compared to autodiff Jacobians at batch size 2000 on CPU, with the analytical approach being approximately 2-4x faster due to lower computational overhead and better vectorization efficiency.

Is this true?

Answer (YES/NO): NO